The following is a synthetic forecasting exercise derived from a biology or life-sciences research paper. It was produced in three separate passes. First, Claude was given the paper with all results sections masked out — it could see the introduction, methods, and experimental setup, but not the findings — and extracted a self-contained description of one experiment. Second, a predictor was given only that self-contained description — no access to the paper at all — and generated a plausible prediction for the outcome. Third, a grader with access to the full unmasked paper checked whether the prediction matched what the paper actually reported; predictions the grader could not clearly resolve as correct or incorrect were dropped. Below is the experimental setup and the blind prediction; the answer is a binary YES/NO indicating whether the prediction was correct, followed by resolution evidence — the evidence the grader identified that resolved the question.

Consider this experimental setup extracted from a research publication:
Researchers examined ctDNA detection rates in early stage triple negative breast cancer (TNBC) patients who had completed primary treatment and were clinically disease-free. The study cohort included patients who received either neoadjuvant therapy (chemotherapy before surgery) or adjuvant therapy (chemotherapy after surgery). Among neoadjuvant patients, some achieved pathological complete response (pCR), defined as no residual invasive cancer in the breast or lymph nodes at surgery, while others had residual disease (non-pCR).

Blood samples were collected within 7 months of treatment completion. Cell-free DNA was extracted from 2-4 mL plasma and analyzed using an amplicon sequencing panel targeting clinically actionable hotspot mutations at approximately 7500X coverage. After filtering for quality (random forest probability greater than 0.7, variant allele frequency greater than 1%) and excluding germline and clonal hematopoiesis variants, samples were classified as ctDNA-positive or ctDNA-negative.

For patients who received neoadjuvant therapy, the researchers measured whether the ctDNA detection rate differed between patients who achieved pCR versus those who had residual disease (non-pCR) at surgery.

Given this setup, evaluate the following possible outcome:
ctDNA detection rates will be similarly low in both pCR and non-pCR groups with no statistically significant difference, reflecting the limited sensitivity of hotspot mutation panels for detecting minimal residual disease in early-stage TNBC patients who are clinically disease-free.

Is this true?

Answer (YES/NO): YES